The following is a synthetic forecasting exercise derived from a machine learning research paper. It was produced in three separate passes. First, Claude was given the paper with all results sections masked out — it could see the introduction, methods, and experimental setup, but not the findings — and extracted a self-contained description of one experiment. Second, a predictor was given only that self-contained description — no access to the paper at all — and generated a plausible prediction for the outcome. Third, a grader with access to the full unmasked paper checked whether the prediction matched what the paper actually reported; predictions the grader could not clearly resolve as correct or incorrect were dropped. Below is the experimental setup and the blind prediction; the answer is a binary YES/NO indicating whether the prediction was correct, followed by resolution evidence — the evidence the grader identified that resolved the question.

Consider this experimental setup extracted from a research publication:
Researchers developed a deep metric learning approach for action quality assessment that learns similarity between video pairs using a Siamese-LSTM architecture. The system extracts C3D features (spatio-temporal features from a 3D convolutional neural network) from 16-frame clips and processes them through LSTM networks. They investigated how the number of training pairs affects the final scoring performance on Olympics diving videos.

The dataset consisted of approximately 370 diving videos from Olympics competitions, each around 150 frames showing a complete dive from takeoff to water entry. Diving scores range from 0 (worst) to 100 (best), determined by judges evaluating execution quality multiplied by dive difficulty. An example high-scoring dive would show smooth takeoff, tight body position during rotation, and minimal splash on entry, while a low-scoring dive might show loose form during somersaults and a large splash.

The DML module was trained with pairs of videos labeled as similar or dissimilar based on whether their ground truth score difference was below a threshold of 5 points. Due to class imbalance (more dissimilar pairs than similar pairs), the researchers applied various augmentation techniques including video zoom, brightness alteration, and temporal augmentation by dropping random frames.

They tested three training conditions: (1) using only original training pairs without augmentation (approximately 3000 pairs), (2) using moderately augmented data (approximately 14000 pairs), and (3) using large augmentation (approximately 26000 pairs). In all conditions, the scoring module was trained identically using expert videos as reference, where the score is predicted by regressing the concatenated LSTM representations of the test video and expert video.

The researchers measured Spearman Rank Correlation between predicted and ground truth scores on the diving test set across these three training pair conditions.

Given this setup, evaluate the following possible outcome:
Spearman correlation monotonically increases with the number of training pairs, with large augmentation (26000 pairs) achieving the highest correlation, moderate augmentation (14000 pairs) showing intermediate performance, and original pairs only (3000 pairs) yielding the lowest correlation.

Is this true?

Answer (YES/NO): YES